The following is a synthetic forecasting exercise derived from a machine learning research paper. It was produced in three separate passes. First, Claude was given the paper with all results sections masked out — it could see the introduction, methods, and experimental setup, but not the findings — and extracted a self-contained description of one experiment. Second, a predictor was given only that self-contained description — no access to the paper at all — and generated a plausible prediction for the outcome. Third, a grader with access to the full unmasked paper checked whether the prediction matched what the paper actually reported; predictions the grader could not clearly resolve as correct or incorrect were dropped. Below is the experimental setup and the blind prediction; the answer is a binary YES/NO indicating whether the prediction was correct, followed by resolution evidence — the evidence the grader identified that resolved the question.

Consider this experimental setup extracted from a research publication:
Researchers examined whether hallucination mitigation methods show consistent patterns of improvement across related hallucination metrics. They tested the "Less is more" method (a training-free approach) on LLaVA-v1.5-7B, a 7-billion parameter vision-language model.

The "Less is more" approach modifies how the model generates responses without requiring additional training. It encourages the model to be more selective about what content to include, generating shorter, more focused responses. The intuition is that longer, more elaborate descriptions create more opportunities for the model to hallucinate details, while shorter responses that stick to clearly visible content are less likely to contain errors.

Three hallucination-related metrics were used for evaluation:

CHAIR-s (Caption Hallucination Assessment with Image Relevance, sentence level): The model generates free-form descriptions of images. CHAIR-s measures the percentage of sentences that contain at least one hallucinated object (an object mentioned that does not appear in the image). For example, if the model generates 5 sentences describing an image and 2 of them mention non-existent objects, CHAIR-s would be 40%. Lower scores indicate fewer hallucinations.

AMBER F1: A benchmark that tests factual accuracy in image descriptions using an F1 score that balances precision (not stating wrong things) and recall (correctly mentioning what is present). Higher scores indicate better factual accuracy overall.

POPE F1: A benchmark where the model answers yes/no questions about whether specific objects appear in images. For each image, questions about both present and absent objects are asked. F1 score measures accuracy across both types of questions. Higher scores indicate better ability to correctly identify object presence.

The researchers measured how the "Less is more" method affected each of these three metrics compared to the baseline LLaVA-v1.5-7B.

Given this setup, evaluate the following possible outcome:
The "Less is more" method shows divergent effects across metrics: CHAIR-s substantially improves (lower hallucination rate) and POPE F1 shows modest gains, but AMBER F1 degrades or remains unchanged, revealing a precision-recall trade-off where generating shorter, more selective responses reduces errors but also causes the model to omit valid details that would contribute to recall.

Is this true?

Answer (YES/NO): NO